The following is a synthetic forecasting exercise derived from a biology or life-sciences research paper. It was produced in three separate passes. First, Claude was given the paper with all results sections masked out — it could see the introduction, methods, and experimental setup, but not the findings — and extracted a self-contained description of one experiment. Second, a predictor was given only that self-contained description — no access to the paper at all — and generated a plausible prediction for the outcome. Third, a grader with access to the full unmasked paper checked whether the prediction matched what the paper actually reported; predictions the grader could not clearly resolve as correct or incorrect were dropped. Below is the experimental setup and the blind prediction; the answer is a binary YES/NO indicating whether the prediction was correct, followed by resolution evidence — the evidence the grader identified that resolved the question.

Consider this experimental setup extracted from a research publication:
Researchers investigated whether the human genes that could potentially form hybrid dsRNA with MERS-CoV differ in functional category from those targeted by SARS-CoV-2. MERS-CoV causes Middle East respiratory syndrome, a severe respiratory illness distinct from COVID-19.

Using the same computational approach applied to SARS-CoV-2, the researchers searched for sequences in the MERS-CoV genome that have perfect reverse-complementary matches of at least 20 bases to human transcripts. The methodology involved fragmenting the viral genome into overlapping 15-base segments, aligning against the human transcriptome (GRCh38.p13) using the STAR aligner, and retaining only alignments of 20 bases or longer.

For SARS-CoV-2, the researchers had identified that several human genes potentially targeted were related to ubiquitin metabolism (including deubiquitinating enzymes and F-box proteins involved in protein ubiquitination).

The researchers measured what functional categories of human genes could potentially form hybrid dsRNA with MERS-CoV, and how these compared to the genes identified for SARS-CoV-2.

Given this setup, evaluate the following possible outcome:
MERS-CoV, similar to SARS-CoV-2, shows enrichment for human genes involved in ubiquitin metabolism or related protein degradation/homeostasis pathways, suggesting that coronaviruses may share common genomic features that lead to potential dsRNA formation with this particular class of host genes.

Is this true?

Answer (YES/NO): NO